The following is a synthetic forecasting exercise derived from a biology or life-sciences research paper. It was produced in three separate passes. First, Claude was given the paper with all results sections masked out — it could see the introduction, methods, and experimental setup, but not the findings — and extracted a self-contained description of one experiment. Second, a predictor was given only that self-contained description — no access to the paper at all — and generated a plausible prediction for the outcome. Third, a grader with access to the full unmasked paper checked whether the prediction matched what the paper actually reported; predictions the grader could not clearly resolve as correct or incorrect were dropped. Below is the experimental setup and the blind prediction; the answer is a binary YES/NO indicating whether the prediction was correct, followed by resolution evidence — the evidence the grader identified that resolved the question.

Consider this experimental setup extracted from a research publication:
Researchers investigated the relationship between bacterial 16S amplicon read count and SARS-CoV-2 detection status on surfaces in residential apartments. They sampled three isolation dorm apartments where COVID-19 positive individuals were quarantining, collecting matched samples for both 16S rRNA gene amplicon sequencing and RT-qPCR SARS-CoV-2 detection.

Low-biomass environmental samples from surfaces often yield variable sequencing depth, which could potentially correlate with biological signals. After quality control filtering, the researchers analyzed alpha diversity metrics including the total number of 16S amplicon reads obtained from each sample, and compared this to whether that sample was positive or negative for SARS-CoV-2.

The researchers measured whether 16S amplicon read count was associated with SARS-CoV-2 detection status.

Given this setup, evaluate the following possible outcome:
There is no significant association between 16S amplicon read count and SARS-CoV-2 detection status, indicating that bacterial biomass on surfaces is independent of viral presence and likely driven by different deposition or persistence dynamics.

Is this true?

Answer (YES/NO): NO